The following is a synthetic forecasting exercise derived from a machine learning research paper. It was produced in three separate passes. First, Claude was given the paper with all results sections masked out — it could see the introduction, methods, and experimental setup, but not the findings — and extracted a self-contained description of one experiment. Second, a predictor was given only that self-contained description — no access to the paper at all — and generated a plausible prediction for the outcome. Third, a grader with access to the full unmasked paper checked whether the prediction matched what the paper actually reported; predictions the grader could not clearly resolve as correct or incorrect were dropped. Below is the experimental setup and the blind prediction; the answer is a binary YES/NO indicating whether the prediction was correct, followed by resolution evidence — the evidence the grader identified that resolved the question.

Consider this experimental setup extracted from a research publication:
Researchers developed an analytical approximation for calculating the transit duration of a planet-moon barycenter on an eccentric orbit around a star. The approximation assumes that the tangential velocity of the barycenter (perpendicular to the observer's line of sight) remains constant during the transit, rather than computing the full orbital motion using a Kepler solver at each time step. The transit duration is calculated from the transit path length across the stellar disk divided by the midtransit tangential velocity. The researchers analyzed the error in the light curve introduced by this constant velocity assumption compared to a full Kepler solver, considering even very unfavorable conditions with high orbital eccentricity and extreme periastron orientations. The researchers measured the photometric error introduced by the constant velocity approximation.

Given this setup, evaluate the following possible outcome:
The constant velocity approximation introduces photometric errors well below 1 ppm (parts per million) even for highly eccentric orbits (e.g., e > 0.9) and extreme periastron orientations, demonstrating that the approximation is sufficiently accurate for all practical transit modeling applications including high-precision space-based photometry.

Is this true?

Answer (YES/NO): YES